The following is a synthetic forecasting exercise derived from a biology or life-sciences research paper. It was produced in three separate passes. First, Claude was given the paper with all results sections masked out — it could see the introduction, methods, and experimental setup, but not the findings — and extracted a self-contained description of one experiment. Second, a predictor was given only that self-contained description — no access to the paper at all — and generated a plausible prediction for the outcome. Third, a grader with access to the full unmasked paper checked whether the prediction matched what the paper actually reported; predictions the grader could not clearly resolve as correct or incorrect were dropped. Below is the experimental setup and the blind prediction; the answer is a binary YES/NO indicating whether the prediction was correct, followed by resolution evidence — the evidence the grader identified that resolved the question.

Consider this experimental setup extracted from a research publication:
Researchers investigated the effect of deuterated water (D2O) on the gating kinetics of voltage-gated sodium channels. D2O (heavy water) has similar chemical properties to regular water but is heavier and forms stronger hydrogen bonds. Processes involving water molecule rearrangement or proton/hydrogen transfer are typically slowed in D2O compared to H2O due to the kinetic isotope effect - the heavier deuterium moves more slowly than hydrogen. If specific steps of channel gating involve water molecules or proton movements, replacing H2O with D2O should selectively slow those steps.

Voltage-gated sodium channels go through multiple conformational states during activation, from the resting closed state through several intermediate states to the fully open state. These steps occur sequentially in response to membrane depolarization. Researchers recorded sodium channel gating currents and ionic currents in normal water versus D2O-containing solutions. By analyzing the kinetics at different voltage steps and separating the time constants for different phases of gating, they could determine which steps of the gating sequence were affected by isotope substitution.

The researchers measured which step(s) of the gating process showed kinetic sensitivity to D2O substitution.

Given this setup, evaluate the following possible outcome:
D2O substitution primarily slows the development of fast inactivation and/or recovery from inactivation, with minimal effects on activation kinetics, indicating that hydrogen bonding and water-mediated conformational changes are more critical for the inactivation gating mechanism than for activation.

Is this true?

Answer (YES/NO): NO